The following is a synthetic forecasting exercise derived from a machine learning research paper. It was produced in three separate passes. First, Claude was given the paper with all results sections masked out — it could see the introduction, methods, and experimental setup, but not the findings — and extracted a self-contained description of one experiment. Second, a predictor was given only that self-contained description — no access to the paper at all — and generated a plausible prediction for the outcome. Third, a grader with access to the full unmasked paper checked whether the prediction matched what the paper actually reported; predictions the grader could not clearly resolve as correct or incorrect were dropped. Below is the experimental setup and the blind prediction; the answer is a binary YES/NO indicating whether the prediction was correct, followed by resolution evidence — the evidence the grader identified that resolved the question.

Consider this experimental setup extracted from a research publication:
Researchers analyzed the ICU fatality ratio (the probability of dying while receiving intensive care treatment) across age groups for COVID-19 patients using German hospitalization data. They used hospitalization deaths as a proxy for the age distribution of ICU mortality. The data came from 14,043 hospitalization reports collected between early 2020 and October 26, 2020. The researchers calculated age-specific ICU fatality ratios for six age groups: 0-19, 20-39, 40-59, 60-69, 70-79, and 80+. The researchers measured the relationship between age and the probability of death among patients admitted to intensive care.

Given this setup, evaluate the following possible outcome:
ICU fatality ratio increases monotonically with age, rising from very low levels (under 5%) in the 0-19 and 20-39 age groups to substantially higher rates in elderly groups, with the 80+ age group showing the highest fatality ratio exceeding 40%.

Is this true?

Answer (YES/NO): YES